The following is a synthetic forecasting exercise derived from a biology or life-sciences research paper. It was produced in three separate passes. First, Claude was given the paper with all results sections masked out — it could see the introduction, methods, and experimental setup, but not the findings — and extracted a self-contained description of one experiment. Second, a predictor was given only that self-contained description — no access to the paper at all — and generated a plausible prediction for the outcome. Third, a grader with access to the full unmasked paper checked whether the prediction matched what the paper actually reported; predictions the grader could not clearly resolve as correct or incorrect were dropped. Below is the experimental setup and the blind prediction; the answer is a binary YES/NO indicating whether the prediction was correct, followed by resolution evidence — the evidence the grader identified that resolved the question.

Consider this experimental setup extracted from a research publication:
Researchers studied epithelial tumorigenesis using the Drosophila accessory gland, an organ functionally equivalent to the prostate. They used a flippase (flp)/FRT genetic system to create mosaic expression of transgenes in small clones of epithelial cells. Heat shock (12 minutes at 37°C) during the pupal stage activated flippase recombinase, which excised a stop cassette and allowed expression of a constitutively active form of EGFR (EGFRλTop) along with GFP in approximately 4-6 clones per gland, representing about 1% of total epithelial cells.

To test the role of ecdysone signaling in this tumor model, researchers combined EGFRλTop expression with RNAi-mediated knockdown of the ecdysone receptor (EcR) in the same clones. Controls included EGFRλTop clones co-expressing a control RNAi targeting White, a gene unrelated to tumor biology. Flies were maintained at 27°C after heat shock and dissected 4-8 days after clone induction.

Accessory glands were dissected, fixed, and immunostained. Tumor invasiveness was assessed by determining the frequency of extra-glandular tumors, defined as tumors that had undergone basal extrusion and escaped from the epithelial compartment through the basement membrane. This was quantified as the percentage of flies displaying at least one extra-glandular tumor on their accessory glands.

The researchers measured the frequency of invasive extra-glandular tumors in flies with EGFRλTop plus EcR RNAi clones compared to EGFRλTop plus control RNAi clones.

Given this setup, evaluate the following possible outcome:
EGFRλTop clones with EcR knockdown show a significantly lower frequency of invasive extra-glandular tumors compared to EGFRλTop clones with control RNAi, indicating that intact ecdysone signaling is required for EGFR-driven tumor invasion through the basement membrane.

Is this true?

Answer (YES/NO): YES